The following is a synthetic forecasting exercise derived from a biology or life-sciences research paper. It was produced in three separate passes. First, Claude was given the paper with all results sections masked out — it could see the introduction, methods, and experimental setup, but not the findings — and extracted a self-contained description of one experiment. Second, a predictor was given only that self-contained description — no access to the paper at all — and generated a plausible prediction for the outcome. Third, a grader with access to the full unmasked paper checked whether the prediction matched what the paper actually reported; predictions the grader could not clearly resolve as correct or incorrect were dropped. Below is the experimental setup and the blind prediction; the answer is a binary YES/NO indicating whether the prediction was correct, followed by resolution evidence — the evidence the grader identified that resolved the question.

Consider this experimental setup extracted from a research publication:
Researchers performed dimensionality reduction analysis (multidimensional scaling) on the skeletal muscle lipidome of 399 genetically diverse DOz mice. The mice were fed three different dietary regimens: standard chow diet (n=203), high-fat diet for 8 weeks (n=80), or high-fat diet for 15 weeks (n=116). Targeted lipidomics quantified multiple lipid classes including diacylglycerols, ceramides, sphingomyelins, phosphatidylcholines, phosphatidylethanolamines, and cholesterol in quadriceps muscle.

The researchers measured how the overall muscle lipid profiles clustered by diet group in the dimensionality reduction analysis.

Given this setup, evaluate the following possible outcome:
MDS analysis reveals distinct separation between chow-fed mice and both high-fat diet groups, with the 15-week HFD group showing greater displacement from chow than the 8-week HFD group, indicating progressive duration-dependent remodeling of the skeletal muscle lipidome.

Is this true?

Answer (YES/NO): YES